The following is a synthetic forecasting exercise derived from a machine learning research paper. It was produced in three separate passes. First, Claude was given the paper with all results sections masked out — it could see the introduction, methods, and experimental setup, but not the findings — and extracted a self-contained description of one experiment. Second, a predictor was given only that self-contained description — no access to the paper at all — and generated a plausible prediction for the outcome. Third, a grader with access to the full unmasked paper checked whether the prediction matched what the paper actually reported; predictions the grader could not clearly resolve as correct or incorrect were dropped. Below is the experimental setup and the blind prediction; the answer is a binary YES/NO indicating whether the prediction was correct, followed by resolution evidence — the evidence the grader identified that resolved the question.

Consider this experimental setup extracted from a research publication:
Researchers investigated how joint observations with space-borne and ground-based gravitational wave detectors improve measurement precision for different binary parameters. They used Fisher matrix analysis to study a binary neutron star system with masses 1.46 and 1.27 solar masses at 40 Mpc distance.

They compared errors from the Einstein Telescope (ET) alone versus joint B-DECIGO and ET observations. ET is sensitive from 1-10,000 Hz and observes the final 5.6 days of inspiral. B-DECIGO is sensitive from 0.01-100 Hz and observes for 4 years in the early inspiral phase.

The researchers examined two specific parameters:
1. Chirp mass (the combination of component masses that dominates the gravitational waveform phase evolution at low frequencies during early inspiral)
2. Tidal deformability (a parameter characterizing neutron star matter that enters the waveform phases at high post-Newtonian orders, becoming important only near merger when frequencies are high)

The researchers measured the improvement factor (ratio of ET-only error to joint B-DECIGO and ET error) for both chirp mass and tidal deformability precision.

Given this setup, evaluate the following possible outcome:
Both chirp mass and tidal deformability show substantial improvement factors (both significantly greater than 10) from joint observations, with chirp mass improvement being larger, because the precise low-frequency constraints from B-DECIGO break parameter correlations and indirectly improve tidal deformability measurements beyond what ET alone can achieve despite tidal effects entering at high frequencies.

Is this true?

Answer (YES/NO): NO